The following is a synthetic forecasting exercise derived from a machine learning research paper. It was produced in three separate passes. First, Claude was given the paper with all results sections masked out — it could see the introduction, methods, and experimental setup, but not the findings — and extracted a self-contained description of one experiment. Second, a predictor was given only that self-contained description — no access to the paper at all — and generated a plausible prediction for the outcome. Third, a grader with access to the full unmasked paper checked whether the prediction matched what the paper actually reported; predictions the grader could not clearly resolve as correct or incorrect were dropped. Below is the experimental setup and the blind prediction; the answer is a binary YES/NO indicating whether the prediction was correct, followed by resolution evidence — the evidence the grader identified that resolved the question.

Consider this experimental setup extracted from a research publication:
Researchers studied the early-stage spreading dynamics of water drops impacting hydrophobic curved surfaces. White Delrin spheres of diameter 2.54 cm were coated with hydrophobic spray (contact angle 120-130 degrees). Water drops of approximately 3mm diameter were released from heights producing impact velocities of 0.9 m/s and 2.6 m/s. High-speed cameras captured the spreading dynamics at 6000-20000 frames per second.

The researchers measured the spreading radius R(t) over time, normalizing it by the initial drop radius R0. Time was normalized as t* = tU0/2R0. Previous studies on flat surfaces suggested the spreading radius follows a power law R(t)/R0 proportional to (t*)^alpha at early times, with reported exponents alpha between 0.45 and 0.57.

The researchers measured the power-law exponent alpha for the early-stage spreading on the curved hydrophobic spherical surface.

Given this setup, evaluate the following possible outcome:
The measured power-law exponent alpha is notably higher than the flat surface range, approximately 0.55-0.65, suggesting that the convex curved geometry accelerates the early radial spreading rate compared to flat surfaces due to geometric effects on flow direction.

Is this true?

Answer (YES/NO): NO